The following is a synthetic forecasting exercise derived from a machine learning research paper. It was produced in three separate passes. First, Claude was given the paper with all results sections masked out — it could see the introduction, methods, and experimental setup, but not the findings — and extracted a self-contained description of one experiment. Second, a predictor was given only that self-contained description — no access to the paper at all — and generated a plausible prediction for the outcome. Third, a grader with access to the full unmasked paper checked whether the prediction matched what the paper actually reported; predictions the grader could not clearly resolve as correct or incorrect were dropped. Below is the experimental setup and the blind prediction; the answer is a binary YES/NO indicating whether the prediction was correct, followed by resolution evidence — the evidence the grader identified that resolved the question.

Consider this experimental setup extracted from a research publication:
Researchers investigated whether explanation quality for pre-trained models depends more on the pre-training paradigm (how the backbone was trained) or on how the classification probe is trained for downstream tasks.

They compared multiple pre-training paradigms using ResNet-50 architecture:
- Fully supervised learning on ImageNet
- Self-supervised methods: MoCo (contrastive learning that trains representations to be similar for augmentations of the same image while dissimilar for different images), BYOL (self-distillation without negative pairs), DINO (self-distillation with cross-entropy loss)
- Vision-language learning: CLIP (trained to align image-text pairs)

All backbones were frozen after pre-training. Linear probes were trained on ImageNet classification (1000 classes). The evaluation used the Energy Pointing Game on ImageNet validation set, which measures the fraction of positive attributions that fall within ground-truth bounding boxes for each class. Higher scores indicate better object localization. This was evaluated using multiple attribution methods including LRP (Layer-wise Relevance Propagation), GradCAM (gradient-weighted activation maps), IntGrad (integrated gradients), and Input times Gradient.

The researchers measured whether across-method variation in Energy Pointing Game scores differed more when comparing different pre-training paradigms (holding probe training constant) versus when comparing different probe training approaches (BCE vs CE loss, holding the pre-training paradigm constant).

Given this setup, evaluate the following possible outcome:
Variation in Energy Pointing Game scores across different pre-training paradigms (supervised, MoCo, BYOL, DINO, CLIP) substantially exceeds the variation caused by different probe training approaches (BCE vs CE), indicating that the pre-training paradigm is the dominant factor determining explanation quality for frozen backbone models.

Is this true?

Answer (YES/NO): NO